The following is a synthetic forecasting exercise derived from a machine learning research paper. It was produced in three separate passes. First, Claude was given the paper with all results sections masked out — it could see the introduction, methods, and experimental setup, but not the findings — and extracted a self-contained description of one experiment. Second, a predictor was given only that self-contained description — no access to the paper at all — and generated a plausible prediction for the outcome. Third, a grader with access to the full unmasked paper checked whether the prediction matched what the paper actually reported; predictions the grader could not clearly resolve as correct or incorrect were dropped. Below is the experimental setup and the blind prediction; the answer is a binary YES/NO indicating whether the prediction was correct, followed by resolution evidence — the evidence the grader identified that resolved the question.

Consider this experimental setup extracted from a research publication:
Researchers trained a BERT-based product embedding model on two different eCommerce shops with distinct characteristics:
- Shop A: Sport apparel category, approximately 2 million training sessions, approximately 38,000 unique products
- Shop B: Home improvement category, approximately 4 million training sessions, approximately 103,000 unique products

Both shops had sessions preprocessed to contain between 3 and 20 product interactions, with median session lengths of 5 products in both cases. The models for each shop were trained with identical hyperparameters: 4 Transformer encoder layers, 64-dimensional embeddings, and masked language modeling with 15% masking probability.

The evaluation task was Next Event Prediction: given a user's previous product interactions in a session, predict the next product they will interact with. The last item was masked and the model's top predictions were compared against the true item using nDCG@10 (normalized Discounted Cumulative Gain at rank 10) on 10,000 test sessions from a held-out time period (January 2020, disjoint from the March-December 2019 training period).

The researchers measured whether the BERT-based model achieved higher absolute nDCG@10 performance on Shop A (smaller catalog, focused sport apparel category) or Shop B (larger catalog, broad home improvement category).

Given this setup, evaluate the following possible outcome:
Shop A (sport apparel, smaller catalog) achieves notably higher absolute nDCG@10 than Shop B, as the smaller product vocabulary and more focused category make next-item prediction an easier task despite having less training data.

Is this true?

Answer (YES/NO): YES